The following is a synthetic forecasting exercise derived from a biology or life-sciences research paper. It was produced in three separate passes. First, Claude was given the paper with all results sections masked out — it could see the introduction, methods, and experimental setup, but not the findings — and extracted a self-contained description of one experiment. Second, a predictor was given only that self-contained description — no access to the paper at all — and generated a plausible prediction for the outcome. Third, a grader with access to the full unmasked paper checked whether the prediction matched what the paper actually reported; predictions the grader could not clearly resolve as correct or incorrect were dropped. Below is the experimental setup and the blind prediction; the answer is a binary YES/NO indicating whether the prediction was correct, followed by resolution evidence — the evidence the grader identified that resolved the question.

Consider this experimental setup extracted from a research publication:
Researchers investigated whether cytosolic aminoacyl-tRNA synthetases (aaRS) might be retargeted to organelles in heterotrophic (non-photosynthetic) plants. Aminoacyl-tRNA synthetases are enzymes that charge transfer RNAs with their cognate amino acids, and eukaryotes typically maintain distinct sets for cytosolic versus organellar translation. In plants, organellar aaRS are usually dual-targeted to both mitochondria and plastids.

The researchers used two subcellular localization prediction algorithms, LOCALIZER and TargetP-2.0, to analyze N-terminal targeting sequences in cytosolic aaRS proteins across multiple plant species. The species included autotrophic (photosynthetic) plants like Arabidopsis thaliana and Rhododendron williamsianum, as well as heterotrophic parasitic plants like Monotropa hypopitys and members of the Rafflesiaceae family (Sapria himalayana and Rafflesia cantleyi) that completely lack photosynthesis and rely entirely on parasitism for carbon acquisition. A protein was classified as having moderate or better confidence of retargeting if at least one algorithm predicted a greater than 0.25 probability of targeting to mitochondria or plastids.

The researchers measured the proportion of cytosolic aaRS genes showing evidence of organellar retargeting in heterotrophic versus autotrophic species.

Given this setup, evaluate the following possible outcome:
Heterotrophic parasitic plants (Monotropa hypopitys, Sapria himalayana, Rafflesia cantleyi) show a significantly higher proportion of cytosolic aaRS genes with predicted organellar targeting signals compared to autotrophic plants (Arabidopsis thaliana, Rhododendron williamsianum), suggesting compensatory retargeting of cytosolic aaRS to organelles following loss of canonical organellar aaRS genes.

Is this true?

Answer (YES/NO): YES